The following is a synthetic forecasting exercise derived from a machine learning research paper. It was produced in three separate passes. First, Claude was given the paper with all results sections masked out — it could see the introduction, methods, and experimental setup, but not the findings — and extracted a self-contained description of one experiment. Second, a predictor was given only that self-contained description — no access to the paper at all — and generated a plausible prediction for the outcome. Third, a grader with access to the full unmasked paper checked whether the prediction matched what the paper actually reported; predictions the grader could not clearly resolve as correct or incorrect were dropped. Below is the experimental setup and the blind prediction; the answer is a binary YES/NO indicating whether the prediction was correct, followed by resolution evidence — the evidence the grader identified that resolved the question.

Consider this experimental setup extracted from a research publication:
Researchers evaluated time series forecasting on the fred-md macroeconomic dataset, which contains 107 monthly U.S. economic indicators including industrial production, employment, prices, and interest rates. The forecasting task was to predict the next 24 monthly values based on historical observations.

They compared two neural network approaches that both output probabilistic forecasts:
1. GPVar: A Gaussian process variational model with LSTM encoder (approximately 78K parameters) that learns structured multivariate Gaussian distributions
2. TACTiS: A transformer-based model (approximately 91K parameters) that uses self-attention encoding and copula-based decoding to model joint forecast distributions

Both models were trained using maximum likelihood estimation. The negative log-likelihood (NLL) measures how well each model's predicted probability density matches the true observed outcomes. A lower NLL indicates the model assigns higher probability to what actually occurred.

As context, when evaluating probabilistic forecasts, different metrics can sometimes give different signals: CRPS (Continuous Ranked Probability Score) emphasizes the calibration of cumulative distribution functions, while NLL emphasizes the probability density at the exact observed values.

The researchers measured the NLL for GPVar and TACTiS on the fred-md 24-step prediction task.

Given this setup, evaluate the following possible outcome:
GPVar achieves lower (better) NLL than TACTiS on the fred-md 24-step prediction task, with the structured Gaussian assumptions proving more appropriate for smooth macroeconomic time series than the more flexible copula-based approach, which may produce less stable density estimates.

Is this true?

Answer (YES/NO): NO